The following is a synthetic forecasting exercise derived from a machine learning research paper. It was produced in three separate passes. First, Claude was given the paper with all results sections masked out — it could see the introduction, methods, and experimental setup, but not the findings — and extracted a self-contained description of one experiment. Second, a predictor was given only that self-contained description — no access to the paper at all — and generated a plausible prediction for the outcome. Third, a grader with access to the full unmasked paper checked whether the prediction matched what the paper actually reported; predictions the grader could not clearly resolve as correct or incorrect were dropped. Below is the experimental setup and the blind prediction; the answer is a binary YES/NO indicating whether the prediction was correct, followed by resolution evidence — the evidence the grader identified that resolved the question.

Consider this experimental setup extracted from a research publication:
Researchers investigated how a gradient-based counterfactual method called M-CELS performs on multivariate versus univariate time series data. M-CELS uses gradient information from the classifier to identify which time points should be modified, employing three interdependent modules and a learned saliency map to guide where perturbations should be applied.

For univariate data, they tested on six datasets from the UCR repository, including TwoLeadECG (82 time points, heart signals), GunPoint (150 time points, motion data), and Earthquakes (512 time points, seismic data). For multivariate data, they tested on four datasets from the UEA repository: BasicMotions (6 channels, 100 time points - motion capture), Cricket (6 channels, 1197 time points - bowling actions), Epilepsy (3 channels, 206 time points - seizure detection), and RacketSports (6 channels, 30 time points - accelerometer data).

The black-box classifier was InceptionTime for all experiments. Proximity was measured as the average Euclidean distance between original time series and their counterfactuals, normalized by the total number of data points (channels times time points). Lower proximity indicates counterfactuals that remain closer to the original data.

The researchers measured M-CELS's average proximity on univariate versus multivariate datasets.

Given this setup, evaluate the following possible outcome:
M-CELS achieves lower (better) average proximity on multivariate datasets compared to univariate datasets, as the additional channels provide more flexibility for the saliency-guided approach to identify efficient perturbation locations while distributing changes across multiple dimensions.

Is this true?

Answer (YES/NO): NO